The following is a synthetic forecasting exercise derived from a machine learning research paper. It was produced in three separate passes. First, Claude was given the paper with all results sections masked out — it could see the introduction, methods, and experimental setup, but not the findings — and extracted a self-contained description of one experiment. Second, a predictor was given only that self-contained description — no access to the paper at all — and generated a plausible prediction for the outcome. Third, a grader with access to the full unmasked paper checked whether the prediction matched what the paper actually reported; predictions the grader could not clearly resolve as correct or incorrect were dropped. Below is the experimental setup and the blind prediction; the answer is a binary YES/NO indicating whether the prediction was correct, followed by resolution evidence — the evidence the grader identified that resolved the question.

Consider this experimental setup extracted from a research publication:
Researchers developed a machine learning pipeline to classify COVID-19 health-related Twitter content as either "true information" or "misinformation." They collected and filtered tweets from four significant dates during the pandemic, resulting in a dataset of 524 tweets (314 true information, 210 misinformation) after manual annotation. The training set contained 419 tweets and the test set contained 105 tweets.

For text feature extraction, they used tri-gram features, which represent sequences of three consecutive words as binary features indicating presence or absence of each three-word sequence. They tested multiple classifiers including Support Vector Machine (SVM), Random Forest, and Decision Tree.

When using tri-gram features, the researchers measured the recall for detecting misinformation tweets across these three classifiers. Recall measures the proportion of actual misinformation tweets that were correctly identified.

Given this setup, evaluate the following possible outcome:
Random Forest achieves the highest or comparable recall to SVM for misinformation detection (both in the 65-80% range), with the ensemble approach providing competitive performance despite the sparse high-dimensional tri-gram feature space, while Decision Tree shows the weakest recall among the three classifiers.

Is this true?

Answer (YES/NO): NO